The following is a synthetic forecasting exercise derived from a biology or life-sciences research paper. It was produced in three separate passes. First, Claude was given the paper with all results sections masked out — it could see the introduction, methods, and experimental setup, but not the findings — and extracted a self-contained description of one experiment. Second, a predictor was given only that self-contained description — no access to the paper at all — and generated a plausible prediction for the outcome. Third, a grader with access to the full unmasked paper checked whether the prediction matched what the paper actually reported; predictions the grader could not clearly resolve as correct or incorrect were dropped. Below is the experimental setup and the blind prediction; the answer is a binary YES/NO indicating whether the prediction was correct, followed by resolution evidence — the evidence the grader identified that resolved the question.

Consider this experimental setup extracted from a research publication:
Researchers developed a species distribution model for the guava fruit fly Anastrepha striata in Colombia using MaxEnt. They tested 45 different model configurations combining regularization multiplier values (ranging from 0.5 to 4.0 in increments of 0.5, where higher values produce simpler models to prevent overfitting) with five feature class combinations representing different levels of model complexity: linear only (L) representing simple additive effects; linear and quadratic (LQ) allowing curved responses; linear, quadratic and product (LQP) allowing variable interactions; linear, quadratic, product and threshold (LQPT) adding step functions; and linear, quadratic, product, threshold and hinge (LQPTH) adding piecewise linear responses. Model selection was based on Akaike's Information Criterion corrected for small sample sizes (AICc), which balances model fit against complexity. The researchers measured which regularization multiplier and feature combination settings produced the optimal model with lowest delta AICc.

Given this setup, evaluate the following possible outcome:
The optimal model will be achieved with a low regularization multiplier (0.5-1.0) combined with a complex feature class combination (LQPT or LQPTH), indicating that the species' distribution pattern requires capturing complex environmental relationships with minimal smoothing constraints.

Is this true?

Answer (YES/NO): NO